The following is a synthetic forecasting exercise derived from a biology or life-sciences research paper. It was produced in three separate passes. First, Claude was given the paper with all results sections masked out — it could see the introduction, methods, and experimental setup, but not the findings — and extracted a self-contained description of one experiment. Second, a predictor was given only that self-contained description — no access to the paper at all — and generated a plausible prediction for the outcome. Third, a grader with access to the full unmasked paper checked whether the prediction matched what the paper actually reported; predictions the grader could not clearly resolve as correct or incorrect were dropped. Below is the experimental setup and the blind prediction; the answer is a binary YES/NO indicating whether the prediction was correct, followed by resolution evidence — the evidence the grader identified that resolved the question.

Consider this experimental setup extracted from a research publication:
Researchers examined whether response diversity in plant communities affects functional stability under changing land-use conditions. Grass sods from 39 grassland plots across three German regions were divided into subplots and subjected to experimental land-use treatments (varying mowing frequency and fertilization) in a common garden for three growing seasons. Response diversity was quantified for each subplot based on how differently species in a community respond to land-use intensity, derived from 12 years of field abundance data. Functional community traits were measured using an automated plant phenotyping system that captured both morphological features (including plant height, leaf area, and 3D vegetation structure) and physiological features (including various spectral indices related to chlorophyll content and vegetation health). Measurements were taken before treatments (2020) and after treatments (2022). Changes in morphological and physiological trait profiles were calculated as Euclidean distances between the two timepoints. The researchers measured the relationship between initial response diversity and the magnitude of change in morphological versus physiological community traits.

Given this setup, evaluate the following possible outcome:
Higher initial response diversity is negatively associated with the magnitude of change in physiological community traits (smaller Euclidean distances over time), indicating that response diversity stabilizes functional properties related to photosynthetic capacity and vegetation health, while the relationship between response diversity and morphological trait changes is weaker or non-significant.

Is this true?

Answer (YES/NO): YES